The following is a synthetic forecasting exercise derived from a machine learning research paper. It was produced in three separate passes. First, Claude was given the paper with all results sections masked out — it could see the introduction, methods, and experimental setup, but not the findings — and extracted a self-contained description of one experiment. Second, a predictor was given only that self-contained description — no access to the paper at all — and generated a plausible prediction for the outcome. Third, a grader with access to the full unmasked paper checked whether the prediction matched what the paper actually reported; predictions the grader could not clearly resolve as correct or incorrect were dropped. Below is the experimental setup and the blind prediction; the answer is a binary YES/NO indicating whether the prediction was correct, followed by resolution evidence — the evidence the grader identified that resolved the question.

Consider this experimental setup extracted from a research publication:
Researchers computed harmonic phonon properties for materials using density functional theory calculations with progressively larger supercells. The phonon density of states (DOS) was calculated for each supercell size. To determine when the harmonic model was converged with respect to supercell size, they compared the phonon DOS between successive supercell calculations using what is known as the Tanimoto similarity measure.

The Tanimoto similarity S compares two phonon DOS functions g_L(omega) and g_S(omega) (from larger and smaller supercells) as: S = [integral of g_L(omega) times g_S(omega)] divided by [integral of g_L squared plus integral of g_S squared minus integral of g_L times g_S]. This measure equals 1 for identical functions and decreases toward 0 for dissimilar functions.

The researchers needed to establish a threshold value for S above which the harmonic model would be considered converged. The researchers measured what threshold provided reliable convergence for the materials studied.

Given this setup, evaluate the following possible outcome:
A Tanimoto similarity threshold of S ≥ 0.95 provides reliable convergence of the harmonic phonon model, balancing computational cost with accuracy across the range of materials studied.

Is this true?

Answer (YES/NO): NO